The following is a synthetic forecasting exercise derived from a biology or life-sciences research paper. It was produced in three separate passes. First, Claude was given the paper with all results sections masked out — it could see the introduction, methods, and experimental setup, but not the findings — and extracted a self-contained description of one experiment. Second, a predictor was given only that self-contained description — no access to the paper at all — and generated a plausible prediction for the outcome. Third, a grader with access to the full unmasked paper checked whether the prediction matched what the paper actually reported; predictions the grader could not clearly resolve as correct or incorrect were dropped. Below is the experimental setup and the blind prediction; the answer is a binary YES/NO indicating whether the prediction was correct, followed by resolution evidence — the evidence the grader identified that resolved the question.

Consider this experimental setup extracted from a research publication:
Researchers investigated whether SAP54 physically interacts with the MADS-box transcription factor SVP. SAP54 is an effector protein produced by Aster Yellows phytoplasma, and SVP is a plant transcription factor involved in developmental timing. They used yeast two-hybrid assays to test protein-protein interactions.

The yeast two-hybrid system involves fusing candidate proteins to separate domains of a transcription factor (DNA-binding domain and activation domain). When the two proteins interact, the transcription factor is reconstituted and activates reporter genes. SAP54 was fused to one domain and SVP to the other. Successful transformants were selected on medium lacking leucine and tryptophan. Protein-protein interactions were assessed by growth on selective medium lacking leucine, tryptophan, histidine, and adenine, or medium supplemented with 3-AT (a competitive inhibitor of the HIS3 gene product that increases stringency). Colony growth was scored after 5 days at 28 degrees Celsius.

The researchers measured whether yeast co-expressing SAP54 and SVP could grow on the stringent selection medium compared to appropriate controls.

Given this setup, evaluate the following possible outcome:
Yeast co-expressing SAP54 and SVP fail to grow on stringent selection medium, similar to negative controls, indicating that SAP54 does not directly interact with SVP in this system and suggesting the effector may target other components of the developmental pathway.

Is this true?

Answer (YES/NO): YES